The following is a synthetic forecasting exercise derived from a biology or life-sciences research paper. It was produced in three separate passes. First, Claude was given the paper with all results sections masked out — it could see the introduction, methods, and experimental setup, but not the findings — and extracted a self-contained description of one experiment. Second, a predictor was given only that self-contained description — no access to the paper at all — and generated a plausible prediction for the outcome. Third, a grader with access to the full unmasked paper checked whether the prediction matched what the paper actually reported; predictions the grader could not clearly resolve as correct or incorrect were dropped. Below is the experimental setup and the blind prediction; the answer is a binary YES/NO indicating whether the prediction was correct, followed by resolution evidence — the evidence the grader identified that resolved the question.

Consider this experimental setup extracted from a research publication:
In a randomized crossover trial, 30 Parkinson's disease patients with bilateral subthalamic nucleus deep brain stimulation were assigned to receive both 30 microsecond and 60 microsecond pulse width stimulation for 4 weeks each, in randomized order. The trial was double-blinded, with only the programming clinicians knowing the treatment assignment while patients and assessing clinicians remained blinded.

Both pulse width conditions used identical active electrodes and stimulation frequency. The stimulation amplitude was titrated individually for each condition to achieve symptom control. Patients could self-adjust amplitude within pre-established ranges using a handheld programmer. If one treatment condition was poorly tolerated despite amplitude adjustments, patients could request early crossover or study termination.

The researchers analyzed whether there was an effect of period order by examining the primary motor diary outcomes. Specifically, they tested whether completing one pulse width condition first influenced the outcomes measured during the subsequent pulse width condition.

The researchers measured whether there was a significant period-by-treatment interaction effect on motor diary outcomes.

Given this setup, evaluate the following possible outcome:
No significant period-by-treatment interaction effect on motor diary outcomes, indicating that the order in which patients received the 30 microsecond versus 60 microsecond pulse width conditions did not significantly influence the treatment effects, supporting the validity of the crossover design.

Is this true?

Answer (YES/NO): YES